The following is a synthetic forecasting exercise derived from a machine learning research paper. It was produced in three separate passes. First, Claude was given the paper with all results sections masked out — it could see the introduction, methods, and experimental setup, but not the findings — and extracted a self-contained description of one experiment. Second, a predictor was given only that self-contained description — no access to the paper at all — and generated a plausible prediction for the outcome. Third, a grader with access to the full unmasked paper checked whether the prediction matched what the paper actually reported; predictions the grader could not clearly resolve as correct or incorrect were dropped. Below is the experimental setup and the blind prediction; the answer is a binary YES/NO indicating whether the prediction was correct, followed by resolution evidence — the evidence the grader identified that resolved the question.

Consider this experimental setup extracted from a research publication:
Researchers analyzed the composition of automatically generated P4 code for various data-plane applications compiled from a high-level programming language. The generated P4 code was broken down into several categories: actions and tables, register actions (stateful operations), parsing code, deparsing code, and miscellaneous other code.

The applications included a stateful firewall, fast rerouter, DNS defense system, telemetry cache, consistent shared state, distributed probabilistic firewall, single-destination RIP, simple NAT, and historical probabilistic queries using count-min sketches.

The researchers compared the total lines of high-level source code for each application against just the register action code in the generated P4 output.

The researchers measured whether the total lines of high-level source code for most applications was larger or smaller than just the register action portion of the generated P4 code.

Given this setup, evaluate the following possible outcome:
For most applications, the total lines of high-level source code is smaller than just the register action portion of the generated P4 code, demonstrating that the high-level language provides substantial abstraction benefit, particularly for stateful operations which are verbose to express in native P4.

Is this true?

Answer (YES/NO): YES